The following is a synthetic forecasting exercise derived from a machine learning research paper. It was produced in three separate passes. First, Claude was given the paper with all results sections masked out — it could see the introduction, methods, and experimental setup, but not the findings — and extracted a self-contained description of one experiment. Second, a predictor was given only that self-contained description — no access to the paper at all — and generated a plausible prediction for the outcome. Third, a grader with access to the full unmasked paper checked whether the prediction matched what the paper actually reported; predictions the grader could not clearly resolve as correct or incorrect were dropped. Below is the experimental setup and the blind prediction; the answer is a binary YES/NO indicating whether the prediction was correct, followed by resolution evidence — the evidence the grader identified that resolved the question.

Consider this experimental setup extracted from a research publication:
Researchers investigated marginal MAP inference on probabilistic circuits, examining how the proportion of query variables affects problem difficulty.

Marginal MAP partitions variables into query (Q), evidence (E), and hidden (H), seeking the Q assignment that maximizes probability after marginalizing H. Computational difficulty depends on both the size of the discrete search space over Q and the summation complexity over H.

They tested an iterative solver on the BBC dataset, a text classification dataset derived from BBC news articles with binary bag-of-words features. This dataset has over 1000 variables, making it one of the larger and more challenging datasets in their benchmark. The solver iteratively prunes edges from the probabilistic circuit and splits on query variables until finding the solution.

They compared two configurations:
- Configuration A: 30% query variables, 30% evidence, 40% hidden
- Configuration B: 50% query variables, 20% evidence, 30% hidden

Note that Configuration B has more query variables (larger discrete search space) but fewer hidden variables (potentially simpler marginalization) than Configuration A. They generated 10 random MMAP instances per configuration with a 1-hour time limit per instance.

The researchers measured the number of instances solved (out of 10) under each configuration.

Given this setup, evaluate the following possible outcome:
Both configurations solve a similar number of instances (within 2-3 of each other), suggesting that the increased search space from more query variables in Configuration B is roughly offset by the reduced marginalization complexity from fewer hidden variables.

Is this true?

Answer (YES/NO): NO